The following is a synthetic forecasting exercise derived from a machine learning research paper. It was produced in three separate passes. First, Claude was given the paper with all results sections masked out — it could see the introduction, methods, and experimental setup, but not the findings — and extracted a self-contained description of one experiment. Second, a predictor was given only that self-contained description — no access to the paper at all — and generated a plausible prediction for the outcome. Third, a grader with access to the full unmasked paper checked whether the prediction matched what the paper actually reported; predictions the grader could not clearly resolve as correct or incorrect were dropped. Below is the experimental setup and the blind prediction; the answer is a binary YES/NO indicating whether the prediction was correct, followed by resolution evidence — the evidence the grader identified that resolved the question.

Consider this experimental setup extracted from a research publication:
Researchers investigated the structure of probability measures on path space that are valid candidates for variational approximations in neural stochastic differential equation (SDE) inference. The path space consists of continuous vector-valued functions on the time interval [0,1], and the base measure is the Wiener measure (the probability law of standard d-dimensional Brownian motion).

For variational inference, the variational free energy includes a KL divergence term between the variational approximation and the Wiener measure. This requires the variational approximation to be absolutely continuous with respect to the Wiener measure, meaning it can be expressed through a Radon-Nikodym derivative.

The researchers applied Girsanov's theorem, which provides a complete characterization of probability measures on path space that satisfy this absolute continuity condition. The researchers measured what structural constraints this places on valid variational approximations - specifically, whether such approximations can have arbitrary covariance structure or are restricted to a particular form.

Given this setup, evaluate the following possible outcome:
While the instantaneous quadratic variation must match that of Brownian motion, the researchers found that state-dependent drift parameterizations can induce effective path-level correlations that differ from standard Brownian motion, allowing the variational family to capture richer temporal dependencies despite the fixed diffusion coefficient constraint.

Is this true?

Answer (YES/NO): NO